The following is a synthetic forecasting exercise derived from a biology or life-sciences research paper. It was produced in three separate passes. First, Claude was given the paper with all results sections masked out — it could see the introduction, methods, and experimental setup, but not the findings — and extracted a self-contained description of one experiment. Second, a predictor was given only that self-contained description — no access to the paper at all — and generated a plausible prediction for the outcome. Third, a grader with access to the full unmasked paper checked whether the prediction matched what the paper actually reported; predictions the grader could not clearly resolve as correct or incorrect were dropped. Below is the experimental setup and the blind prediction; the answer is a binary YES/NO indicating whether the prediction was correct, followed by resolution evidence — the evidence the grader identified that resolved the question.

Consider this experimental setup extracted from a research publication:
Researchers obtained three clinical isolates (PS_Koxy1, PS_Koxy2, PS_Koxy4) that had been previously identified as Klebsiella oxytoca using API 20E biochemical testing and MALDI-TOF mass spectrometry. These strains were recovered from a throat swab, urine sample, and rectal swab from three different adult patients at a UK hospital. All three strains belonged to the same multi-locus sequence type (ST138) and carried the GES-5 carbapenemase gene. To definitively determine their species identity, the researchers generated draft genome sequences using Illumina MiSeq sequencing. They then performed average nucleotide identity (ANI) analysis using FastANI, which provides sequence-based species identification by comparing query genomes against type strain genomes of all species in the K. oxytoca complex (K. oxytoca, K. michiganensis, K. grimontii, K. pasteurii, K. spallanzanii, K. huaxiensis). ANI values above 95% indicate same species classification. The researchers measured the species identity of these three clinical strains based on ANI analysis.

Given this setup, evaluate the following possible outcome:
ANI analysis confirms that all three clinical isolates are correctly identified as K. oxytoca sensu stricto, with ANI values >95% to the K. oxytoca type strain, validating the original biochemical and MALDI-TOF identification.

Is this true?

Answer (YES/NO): NO